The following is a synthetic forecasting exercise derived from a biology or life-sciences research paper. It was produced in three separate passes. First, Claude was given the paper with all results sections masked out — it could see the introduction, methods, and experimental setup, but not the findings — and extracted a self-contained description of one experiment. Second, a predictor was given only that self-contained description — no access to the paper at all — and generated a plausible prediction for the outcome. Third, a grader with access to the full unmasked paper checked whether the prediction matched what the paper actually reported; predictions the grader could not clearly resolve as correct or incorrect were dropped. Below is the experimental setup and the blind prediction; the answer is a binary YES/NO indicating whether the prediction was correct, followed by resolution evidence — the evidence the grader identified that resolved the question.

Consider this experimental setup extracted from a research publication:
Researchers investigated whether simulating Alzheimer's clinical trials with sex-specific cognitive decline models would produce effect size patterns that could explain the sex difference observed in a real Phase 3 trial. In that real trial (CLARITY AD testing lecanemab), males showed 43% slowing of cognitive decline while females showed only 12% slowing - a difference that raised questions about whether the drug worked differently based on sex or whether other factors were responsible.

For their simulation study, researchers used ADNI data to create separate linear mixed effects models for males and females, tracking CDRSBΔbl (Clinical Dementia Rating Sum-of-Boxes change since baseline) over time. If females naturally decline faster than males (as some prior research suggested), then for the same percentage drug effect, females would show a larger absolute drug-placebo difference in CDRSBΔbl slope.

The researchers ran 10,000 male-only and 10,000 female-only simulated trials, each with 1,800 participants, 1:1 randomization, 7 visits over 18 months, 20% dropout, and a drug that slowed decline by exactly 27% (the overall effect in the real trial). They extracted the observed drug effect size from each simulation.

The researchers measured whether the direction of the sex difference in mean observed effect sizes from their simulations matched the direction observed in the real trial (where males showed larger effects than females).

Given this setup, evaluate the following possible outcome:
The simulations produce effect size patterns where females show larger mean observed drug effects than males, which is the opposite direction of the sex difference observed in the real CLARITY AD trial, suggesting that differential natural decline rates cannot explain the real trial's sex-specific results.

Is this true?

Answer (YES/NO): YES